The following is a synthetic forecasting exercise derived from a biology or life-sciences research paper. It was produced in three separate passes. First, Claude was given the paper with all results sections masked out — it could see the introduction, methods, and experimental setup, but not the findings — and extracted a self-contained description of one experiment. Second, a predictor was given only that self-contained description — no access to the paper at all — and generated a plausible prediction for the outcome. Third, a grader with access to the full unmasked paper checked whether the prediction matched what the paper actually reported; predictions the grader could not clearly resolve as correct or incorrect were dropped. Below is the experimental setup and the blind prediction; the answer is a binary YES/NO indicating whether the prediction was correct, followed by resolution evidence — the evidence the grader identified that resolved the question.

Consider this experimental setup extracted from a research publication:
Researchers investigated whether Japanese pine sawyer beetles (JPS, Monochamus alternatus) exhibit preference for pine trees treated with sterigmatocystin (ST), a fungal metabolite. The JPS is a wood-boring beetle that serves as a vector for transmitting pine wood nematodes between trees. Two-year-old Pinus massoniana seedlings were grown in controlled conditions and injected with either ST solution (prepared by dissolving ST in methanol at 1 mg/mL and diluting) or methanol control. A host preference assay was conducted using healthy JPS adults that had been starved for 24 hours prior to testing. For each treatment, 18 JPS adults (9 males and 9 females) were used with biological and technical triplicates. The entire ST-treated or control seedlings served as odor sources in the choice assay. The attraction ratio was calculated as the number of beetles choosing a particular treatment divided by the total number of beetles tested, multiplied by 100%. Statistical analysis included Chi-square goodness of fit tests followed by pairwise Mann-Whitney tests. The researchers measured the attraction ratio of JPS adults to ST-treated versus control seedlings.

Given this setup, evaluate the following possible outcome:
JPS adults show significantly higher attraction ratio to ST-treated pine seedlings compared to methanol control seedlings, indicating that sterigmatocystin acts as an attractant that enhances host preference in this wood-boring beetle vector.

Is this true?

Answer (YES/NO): YES